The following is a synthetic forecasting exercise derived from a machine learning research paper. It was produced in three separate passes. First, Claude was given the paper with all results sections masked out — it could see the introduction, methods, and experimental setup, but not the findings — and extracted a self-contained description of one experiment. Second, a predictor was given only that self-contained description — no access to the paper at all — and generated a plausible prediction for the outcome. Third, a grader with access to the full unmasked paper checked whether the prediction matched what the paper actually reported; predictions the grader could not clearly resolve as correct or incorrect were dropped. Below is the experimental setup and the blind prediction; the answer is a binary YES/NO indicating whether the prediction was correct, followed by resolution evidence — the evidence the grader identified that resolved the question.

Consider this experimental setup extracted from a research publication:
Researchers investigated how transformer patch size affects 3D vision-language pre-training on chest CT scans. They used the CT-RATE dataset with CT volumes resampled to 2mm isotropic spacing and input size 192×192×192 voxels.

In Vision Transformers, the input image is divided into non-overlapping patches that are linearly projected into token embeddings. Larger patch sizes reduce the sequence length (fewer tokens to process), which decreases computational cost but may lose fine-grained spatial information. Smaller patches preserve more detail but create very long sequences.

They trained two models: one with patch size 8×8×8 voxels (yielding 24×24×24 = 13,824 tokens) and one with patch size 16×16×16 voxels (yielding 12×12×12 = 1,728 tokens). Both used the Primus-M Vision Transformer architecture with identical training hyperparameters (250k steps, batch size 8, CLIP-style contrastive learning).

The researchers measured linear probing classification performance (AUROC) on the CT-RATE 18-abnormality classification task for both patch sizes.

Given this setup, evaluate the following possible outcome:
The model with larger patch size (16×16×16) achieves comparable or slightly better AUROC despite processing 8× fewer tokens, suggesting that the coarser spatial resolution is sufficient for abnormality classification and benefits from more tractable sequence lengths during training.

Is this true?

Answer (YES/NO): NO